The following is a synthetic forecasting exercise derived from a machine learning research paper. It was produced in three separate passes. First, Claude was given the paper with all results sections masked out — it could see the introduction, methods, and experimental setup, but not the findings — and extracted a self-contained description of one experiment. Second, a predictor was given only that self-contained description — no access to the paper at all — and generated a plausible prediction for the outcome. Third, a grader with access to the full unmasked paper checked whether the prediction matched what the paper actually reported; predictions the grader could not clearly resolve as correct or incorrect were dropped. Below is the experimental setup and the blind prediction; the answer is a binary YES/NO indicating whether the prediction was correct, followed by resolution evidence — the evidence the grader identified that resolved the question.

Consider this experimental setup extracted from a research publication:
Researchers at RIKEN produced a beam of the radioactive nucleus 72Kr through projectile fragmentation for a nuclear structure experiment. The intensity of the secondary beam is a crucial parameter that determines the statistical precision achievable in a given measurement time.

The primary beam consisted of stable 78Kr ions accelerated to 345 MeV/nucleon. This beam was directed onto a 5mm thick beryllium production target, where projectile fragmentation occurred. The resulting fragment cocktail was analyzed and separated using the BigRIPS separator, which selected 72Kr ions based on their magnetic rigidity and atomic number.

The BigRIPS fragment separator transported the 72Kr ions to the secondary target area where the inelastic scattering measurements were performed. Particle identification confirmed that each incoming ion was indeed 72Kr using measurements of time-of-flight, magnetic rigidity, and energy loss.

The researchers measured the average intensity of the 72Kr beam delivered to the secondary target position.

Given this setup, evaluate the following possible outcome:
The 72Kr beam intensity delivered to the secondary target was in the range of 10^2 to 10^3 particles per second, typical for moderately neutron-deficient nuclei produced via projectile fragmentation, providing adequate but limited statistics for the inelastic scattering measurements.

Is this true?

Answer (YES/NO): NO